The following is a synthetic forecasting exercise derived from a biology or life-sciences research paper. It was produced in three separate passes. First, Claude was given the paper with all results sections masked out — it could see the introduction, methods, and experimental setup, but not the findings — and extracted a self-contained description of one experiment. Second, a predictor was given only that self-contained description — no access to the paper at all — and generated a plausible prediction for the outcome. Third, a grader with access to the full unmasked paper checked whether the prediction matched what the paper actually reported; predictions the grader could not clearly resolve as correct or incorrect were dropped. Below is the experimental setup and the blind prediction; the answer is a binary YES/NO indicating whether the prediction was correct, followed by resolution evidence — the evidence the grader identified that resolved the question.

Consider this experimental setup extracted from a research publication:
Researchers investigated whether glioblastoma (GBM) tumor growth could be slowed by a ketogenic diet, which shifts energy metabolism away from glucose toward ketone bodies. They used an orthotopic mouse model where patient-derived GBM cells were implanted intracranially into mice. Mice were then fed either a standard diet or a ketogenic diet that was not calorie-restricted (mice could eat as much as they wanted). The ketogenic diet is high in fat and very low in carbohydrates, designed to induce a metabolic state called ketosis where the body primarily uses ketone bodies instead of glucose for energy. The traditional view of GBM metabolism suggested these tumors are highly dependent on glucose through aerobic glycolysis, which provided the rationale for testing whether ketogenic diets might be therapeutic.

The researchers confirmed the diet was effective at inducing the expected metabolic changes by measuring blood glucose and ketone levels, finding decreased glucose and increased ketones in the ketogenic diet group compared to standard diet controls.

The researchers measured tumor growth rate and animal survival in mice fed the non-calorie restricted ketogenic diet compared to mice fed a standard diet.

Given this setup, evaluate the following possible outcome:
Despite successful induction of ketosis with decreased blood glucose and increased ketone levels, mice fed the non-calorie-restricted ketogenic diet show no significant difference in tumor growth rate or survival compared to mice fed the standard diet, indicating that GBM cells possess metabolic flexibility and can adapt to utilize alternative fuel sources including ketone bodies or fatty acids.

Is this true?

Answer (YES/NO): YES